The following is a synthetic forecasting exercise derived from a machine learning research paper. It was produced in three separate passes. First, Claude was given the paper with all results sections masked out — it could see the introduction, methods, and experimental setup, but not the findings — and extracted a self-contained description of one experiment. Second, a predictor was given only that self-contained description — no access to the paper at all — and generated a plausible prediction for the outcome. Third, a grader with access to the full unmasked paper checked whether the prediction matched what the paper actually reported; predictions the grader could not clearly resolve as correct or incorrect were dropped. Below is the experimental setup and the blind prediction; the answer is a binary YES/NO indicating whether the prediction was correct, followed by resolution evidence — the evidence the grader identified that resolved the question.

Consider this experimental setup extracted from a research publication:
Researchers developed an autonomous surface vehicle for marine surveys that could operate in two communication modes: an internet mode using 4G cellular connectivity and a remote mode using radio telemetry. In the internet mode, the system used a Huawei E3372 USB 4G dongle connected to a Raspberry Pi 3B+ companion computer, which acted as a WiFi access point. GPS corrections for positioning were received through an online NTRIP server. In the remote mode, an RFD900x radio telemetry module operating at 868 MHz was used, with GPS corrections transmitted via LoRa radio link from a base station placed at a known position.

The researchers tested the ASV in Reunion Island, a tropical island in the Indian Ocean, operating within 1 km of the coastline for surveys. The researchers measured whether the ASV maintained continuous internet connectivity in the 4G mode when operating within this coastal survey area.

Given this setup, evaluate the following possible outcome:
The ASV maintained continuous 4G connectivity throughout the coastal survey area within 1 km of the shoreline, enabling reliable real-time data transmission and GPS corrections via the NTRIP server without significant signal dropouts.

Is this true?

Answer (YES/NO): YES